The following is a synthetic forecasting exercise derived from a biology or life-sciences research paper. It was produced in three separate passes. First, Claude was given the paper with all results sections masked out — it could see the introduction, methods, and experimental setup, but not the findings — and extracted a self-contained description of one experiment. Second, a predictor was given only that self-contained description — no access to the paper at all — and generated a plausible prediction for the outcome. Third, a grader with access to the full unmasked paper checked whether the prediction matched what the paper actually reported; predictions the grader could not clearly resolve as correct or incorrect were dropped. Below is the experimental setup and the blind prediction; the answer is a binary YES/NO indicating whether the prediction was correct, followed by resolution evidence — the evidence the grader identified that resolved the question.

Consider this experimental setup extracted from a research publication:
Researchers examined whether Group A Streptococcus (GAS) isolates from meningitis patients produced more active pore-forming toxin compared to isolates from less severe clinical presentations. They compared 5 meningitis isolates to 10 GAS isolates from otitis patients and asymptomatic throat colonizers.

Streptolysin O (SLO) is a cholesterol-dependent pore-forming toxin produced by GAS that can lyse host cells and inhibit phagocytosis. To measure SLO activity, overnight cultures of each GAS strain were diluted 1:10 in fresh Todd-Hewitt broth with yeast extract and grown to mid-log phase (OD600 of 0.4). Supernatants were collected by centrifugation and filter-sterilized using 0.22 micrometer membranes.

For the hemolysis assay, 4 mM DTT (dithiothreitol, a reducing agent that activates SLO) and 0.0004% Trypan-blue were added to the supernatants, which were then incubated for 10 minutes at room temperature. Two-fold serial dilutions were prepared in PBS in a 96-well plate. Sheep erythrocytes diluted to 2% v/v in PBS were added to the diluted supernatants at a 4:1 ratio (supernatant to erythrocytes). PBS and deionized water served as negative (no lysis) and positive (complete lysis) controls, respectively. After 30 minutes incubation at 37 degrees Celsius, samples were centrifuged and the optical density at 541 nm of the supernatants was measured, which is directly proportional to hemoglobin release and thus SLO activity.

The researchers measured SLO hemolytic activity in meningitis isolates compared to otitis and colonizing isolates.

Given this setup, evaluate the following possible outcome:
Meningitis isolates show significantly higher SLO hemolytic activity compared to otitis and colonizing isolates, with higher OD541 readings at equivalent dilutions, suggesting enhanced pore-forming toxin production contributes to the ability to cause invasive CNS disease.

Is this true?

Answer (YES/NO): NO